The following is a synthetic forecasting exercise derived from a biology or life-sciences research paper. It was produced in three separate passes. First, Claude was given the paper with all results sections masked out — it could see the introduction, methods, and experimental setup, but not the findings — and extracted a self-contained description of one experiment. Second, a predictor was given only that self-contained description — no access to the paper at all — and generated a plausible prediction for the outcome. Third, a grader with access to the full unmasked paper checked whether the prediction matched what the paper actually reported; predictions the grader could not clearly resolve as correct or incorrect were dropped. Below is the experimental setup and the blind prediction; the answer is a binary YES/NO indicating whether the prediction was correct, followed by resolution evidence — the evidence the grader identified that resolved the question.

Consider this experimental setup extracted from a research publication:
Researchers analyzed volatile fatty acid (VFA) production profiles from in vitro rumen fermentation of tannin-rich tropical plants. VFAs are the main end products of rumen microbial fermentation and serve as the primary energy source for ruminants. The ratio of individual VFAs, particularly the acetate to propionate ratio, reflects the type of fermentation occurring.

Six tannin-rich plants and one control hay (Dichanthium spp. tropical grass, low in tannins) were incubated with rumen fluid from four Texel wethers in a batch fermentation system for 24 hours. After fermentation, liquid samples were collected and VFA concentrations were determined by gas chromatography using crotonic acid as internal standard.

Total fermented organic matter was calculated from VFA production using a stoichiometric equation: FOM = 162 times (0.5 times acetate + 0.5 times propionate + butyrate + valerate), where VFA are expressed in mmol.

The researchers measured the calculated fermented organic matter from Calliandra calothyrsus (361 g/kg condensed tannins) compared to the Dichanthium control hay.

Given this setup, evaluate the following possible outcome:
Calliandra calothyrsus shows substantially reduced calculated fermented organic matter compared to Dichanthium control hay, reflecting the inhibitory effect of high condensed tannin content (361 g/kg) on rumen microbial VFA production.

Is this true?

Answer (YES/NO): YES